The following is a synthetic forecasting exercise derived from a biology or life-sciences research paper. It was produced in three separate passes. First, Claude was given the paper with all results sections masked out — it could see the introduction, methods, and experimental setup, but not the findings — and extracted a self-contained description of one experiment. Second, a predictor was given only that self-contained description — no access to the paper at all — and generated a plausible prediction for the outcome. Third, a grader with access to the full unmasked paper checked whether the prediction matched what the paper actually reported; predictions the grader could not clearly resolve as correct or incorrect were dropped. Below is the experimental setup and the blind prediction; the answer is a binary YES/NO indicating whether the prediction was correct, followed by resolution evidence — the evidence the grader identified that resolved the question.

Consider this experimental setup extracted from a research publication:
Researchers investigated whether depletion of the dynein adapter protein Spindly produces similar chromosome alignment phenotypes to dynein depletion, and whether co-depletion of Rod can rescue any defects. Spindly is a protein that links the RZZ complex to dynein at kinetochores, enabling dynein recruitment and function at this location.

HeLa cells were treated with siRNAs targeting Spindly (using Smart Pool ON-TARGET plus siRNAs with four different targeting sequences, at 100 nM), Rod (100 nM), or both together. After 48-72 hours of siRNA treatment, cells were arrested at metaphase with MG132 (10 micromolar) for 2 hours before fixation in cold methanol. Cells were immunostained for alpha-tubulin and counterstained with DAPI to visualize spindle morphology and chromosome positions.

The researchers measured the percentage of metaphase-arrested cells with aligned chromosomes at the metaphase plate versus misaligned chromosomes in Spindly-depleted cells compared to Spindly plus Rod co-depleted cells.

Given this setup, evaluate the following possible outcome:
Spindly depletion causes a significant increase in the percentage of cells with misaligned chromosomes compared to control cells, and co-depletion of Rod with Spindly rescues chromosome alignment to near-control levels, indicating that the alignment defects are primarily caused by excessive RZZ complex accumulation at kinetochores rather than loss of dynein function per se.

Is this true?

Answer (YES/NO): NO